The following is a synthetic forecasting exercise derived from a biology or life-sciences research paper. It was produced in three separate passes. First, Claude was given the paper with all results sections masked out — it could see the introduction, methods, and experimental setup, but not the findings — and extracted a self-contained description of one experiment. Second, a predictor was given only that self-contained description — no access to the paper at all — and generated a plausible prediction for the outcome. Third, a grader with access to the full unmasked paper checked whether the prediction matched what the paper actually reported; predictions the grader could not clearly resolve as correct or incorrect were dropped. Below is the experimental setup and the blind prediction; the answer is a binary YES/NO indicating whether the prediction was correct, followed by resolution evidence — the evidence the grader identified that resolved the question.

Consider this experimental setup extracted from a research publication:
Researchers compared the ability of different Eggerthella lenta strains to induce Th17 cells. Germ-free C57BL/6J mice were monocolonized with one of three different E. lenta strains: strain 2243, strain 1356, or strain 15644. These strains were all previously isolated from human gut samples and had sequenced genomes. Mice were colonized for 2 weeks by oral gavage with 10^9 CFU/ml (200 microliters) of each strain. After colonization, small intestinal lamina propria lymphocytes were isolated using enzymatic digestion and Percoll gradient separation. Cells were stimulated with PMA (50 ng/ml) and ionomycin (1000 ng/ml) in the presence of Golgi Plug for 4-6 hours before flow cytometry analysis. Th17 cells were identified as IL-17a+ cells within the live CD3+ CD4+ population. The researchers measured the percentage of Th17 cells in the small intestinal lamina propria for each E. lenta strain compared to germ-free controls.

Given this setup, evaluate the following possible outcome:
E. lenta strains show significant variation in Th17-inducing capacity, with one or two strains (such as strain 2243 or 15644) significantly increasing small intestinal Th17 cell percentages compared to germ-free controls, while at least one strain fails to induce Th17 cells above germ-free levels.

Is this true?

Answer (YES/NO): NO